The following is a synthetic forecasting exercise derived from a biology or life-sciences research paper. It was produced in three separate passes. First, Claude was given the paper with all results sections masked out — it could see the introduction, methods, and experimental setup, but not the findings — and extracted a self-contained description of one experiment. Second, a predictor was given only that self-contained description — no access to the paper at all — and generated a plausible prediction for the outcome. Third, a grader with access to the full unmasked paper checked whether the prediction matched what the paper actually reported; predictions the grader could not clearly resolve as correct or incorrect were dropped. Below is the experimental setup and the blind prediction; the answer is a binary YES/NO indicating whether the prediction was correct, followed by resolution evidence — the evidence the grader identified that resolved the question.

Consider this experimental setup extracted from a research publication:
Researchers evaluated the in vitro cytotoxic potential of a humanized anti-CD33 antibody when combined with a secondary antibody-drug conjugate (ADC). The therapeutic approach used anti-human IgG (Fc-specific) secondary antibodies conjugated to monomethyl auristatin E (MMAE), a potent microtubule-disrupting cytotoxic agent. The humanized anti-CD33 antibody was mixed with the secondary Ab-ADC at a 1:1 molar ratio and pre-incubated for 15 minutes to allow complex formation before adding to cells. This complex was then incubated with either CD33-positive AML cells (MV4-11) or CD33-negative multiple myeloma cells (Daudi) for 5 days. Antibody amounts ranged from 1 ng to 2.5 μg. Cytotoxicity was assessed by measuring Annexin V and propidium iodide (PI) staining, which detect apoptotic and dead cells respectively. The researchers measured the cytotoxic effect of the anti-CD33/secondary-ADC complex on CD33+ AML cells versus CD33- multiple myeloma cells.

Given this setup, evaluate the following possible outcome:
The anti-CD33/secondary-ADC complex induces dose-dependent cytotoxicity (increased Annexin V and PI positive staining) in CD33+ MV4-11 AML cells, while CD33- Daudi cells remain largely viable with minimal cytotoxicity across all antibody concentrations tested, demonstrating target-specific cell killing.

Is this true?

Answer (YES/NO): YES